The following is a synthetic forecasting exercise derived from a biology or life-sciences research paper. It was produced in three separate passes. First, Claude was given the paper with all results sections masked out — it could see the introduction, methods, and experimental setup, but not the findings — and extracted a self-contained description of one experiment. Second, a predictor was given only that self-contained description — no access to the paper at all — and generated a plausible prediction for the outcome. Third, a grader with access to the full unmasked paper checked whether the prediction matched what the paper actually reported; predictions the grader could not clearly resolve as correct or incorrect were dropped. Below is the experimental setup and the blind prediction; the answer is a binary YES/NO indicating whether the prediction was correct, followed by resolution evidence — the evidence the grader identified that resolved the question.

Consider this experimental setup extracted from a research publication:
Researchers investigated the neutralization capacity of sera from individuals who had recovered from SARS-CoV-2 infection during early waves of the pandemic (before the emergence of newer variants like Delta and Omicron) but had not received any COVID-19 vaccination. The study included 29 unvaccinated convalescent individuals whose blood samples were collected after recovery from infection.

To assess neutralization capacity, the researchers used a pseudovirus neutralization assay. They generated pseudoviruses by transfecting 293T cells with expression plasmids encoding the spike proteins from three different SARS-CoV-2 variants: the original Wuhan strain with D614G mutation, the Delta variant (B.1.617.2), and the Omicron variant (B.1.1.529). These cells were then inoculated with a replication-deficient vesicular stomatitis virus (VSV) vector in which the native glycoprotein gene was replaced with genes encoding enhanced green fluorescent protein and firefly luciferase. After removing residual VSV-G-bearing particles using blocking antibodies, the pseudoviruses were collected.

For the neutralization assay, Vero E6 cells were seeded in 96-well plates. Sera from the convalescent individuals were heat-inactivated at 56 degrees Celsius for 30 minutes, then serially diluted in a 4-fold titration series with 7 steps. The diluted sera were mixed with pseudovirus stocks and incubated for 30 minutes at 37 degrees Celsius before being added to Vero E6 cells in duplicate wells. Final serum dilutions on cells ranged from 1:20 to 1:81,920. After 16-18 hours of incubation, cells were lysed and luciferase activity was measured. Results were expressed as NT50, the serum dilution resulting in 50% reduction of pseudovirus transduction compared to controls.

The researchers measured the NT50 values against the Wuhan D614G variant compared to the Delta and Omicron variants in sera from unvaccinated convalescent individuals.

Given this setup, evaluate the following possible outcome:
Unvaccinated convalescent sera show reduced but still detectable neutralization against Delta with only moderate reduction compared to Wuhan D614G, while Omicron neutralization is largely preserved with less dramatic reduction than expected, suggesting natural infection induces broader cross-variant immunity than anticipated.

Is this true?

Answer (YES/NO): NO